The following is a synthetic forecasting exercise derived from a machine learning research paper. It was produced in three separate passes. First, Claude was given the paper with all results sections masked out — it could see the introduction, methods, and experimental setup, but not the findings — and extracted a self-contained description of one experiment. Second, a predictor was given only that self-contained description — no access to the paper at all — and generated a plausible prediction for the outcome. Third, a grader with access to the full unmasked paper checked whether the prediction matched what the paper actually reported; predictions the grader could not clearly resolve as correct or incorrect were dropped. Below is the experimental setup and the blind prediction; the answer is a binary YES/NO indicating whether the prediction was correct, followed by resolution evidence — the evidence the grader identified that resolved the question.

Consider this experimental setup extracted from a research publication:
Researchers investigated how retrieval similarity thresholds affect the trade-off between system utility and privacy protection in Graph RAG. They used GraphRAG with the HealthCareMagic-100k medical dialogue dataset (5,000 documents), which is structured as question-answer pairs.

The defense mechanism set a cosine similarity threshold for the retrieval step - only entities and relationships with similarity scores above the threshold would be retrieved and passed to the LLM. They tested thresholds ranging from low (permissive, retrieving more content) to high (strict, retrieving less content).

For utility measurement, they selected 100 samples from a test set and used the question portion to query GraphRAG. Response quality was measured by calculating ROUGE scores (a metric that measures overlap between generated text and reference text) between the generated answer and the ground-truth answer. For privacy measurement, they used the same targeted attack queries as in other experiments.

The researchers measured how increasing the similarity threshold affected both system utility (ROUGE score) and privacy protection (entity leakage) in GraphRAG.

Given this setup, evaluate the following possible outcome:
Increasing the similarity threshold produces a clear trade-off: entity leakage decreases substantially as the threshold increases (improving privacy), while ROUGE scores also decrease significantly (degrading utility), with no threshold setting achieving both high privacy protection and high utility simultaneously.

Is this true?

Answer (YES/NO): YES